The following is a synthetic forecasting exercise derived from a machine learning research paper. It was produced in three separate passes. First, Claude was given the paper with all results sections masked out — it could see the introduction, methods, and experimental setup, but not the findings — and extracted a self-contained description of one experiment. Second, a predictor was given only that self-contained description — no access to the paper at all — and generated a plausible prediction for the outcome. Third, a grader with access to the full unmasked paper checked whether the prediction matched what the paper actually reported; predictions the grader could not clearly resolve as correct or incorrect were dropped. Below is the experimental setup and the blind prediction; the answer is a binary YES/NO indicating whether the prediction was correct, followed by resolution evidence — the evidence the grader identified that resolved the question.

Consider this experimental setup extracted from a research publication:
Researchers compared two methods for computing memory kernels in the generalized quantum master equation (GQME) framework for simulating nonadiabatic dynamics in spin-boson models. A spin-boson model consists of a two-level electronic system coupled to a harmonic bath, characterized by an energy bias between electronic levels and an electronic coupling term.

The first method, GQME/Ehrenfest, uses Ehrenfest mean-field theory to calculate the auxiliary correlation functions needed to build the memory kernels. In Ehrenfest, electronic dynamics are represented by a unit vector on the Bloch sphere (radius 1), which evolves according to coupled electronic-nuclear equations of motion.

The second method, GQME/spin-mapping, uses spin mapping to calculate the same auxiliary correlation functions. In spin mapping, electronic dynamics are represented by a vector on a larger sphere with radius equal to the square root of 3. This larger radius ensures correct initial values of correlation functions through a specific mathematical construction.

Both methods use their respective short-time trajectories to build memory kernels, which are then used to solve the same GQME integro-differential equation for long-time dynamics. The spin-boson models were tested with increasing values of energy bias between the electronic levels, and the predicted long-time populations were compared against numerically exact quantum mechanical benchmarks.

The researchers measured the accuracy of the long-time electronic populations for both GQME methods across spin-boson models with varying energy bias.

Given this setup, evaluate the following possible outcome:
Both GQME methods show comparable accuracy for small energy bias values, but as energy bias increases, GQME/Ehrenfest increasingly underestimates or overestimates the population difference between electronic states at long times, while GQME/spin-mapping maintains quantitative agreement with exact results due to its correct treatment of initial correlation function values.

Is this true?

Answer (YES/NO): NO